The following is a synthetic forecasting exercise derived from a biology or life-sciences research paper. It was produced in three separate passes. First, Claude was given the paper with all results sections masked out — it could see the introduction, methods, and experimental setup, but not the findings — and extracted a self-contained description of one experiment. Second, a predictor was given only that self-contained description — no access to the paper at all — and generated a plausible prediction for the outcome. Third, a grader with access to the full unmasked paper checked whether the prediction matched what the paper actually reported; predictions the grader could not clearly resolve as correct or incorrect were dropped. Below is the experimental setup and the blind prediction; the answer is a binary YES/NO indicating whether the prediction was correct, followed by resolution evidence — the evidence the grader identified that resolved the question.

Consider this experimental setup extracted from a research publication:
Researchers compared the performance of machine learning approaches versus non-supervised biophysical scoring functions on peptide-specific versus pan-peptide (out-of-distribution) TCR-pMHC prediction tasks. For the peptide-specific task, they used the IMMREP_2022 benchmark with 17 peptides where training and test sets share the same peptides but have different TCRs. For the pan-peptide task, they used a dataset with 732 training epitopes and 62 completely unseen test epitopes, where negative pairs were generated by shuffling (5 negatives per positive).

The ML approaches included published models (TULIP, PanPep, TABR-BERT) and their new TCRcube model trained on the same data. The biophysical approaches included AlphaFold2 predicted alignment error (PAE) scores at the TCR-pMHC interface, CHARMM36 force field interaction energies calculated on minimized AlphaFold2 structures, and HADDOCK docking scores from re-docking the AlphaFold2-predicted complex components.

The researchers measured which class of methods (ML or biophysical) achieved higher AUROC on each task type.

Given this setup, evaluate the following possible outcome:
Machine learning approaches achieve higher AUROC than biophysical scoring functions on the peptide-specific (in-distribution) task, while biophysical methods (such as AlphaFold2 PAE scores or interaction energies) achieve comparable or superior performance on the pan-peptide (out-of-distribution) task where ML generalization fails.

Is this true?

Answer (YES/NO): YES